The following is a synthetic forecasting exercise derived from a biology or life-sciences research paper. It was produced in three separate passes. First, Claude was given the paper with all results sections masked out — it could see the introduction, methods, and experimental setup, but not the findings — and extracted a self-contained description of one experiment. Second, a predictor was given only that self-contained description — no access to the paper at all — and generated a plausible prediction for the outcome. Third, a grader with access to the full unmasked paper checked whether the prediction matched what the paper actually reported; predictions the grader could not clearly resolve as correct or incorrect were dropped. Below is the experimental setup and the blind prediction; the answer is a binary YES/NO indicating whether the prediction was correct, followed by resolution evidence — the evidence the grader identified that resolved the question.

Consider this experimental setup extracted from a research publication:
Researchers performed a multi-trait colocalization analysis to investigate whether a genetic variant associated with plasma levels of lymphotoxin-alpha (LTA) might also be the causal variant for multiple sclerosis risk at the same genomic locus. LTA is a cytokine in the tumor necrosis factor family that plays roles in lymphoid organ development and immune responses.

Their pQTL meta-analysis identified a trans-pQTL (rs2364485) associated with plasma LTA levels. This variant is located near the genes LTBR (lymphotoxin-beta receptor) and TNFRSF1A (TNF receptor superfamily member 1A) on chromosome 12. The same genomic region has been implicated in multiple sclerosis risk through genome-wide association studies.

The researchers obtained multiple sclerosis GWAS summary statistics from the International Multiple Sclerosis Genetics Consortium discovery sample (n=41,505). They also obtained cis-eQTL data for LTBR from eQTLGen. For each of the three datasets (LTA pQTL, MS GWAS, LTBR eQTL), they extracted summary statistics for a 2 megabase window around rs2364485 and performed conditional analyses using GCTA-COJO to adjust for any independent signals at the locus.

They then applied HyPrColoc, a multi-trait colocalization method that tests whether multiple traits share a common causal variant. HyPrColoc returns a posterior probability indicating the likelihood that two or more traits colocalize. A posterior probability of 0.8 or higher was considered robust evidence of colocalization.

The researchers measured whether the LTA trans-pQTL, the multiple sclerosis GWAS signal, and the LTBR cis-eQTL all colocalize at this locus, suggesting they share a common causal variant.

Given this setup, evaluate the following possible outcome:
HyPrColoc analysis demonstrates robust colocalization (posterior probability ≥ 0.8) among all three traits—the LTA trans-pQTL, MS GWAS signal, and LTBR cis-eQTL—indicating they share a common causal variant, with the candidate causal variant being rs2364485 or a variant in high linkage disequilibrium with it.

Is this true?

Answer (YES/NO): NO